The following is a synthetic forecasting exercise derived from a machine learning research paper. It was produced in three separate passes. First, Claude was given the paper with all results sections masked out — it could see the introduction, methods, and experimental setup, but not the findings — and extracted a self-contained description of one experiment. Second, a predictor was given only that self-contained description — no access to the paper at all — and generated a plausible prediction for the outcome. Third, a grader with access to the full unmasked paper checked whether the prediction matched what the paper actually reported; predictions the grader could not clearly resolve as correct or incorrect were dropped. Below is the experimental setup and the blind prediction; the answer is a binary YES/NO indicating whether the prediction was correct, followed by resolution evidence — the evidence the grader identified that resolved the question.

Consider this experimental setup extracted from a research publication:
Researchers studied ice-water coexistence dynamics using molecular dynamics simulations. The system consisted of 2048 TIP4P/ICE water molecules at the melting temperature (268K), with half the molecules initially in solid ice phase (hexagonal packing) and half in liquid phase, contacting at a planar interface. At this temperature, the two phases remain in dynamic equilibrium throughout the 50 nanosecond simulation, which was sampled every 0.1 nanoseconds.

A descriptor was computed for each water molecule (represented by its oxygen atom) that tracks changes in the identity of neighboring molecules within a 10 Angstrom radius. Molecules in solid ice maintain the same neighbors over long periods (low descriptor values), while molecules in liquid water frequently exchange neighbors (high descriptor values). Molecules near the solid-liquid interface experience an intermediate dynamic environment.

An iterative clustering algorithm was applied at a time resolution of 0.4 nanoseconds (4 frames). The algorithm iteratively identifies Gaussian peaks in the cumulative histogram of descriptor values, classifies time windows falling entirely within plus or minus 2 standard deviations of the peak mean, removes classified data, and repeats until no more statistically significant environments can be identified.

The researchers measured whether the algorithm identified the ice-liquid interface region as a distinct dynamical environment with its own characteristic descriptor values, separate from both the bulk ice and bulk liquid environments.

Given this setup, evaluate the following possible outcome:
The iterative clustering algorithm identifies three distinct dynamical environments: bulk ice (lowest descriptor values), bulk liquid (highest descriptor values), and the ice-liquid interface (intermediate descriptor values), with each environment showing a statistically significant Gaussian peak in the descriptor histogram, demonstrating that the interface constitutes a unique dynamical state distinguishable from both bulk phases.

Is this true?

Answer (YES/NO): NO